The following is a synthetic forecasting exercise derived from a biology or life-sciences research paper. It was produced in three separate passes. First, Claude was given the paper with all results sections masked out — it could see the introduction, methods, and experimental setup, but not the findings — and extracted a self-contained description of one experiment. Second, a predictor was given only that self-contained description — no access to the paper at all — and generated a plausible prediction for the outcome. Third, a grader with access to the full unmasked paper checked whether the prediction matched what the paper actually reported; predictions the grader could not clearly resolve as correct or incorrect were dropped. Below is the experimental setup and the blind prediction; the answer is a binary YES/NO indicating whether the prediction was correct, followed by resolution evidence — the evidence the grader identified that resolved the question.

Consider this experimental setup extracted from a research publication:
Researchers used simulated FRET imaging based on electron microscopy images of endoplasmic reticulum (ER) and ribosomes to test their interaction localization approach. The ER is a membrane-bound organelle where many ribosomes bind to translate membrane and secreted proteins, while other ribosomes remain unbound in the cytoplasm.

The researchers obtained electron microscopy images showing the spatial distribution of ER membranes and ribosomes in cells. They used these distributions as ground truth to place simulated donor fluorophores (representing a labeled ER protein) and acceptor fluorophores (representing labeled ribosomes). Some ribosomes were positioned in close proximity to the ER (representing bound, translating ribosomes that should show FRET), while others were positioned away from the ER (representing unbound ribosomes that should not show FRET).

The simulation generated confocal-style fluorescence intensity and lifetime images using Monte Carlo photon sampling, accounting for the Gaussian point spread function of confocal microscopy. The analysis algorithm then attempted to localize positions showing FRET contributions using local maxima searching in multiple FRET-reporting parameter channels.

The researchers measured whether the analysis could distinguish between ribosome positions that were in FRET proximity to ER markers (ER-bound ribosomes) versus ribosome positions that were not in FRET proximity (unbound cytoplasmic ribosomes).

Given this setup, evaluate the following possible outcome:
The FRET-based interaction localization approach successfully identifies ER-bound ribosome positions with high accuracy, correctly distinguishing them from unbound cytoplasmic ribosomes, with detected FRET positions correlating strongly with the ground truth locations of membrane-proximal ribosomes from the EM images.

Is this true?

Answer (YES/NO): YES